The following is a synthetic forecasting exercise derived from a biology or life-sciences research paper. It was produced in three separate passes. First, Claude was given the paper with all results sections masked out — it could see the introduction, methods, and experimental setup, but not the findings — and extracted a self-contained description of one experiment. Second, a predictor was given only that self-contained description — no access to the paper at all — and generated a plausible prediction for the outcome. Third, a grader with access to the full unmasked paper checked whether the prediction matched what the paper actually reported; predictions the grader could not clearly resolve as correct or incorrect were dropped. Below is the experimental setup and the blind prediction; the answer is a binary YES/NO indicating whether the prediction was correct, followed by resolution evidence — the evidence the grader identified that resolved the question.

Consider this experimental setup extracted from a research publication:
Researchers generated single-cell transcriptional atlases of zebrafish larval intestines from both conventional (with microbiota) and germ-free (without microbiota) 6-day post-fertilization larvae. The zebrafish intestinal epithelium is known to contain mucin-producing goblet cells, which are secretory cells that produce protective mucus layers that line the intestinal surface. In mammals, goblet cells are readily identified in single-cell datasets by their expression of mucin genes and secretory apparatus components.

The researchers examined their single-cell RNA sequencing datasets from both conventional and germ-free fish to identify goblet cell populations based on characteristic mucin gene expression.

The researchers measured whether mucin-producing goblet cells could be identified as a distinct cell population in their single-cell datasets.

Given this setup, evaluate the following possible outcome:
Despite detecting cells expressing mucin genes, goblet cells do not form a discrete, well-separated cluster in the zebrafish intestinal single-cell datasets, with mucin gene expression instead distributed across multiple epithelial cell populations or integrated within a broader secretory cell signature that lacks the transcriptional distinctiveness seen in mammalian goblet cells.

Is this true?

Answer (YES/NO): NO